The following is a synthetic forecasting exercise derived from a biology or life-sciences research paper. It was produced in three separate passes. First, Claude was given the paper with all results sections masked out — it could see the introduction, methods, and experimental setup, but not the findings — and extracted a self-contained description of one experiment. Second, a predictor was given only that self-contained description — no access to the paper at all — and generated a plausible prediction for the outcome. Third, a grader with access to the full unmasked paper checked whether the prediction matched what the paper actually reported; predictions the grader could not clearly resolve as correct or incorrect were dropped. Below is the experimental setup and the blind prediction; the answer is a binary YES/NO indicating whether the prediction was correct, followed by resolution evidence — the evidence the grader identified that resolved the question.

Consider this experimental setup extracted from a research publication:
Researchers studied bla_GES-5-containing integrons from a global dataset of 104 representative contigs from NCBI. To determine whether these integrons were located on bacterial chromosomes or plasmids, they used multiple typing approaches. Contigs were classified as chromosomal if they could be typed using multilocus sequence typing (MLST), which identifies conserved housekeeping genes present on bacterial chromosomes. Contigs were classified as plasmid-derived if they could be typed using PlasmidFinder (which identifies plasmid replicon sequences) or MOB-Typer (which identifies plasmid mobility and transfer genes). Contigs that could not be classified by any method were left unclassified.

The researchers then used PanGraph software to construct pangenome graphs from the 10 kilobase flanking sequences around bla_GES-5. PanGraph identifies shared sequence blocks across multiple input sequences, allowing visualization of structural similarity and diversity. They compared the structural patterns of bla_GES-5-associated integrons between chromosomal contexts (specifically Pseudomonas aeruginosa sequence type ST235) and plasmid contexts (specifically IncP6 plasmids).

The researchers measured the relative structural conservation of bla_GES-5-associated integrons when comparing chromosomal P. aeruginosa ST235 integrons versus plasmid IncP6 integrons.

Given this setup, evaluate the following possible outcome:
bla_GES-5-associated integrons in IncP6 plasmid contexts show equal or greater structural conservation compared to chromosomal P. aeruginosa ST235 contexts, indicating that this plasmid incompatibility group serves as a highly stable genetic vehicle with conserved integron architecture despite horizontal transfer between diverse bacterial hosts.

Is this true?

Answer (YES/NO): NO